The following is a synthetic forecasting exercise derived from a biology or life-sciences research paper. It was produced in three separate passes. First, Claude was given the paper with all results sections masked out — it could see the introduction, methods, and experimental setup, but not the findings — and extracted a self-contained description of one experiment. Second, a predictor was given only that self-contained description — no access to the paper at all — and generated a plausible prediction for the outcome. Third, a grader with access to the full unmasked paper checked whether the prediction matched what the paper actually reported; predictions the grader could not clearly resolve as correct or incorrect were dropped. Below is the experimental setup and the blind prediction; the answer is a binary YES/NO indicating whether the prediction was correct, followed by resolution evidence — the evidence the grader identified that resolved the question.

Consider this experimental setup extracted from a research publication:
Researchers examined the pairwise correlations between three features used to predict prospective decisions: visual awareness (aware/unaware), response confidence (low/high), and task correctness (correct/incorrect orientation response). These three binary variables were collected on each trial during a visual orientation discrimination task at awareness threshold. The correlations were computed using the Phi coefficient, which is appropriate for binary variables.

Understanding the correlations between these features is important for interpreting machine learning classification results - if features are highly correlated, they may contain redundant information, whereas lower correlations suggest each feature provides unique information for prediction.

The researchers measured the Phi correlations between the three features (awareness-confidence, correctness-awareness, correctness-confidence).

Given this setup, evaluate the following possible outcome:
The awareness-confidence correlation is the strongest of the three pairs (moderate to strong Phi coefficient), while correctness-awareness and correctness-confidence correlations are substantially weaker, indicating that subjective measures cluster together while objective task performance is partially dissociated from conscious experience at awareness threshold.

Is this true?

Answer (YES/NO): NO